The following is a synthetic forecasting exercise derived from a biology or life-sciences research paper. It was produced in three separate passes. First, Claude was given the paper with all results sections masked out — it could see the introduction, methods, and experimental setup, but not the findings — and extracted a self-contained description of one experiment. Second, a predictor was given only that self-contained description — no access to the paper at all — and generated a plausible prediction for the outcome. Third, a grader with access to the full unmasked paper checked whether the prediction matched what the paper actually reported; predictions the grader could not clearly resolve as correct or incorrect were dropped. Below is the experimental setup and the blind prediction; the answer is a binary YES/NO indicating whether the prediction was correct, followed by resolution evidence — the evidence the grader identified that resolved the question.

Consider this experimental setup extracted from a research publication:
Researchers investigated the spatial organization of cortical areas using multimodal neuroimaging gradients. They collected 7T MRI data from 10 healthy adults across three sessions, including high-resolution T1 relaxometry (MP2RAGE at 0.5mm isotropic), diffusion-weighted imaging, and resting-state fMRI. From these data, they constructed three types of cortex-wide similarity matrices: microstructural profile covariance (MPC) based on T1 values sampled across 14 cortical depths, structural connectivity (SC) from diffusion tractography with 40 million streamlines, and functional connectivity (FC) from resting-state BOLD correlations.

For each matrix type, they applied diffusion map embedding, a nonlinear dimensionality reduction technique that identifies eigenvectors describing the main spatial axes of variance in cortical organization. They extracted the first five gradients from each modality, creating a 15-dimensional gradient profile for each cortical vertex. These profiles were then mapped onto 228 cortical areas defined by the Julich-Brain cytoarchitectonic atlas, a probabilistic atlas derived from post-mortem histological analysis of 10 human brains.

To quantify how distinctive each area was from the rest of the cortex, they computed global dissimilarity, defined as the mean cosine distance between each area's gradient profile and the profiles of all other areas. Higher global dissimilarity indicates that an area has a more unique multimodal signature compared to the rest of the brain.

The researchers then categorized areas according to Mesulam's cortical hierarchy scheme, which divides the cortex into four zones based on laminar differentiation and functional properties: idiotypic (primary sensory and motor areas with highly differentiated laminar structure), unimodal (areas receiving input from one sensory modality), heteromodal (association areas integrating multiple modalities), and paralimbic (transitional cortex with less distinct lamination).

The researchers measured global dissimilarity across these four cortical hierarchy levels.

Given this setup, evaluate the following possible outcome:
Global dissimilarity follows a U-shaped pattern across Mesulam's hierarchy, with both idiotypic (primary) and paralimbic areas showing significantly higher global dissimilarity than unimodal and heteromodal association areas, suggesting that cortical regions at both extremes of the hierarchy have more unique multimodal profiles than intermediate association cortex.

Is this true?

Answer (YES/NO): NO